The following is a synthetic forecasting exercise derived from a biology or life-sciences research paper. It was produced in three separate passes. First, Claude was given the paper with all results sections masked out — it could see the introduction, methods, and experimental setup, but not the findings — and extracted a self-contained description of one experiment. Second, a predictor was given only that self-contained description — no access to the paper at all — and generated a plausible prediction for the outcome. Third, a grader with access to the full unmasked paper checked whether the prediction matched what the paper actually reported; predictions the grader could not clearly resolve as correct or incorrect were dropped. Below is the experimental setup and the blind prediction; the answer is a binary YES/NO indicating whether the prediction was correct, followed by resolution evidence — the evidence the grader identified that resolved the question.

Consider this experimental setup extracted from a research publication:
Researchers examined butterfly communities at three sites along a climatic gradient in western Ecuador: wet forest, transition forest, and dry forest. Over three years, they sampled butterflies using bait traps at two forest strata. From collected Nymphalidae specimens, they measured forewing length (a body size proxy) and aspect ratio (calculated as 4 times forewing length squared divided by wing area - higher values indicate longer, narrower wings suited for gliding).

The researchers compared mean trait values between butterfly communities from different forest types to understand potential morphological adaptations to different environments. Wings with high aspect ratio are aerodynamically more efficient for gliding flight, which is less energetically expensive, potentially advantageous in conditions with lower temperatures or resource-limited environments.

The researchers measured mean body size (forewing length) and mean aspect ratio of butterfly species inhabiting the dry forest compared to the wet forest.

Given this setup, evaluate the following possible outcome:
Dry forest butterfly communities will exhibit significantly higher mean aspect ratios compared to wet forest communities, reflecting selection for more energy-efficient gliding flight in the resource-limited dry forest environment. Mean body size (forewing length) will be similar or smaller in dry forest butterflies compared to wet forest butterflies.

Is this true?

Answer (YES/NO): YES